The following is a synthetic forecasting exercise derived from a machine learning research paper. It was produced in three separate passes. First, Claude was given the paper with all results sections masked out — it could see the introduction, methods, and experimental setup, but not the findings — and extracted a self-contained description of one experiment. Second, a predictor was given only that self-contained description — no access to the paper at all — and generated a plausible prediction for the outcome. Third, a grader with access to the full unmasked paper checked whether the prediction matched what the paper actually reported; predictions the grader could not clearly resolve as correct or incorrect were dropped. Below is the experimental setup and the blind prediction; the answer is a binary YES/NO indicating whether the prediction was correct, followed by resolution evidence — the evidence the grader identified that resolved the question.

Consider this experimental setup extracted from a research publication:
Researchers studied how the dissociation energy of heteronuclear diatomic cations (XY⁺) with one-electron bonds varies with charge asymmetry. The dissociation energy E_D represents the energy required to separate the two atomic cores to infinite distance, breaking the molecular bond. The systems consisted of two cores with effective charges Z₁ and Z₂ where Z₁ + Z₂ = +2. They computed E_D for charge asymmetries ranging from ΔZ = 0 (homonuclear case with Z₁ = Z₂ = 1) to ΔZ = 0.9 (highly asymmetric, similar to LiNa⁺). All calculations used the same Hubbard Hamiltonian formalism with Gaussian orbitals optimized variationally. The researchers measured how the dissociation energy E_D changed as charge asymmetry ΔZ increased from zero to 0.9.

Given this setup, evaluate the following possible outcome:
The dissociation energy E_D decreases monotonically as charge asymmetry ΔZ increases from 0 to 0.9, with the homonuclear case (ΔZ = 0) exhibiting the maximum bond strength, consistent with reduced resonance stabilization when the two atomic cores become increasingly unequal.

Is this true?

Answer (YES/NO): NO